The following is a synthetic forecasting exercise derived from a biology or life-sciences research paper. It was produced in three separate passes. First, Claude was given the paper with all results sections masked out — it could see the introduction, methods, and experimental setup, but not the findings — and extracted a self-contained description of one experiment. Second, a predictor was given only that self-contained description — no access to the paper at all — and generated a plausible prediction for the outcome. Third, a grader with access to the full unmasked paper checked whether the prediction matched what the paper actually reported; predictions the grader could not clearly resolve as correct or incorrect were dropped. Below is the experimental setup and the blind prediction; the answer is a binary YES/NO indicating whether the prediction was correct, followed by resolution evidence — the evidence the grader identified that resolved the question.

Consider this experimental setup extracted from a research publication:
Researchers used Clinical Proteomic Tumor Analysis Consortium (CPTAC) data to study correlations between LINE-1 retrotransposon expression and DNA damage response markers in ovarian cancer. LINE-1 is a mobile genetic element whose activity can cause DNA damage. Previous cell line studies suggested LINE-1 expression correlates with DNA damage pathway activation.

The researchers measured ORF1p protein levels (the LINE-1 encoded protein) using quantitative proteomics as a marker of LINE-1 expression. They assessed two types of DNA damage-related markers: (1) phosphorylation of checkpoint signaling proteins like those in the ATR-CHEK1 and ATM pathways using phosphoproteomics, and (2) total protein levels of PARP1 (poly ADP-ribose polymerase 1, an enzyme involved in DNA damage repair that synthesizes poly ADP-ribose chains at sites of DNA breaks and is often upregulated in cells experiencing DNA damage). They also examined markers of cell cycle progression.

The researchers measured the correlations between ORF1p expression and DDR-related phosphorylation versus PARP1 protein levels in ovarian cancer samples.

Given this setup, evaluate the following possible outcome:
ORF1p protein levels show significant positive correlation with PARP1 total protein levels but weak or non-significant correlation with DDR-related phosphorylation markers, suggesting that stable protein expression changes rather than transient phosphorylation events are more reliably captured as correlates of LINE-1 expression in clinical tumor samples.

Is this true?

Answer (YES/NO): YES